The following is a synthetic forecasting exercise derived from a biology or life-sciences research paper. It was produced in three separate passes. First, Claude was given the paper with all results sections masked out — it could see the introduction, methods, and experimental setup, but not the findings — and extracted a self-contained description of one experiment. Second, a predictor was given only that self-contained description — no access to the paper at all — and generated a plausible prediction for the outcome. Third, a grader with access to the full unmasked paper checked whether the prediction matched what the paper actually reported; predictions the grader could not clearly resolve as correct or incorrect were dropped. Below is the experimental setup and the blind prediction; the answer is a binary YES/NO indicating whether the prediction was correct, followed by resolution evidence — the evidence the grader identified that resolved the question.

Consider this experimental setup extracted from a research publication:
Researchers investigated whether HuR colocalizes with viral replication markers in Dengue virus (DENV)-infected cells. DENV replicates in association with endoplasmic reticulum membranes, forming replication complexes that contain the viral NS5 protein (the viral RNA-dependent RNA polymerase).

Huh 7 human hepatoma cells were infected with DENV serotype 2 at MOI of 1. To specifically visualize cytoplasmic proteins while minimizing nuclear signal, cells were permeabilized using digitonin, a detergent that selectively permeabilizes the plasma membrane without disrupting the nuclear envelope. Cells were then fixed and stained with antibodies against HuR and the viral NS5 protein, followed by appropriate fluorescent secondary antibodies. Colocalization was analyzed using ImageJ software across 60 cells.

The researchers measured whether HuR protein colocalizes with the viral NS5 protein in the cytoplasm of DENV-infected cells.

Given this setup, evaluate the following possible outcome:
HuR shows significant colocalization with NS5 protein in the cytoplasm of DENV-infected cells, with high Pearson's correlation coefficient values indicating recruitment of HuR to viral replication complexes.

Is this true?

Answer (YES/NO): YES